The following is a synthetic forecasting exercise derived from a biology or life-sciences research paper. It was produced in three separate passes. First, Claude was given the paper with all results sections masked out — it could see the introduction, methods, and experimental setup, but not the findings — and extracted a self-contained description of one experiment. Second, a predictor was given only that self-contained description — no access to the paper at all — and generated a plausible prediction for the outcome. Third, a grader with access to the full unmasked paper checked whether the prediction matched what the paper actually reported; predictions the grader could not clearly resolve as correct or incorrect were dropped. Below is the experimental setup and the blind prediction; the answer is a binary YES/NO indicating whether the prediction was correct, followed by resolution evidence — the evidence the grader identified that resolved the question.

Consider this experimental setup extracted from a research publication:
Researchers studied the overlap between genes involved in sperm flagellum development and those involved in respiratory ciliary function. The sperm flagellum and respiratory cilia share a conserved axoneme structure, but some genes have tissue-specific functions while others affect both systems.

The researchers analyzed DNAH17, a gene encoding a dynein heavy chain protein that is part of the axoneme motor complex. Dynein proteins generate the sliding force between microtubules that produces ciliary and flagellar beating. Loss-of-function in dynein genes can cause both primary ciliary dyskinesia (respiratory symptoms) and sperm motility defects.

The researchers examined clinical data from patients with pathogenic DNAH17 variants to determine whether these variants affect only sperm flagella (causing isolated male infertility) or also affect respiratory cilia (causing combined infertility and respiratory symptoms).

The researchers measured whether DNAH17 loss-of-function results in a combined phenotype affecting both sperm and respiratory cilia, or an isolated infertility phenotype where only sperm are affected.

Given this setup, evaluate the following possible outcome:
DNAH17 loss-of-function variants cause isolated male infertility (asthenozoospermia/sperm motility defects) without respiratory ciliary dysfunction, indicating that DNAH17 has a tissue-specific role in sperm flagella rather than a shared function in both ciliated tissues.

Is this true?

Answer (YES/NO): YES